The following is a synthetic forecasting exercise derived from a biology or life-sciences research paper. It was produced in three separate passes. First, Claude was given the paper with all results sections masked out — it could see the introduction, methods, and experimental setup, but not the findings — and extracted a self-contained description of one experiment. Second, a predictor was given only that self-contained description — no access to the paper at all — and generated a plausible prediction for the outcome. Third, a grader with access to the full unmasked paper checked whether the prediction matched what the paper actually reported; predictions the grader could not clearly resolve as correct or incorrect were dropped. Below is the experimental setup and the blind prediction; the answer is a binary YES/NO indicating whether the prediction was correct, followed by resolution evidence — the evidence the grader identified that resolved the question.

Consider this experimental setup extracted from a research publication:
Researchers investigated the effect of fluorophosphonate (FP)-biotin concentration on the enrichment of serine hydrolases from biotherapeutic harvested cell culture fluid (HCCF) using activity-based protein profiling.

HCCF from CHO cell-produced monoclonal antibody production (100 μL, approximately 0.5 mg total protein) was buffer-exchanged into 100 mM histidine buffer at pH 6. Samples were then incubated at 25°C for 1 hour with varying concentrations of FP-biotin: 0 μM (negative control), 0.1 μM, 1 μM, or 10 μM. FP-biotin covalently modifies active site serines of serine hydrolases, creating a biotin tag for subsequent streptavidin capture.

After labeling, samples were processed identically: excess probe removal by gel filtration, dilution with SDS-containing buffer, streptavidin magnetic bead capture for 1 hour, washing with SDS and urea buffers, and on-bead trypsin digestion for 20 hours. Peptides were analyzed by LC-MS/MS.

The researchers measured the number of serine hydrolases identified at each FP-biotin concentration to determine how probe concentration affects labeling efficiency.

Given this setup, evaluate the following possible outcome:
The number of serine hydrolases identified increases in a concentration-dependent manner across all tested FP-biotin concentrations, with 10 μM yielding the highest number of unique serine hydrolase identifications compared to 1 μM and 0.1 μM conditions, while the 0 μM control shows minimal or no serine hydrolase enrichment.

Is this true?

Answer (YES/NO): YES